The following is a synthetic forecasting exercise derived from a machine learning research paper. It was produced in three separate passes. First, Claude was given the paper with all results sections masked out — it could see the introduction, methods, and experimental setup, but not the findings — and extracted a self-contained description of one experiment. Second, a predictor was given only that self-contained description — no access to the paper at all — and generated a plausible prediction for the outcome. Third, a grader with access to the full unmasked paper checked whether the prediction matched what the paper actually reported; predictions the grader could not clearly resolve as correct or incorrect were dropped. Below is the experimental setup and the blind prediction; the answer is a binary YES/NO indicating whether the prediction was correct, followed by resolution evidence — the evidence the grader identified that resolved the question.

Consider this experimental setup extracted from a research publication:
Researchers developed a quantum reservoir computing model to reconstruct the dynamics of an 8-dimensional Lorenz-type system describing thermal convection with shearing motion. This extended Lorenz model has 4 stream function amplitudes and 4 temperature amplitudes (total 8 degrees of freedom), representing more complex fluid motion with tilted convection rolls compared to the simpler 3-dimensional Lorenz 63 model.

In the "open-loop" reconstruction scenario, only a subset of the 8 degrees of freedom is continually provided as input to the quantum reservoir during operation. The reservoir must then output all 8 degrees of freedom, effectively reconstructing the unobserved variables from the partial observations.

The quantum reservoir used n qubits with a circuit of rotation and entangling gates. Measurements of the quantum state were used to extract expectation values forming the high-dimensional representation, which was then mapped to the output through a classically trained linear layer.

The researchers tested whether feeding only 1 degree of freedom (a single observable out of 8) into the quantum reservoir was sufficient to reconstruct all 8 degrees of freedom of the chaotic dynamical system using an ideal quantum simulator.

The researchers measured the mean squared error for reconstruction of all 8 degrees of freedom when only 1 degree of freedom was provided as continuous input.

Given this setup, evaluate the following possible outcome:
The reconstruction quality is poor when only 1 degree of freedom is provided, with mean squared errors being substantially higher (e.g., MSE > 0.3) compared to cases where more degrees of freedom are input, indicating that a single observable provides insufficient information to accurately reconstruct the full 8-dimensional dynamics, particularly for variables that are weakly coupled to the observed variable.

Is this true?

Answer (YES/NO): NO